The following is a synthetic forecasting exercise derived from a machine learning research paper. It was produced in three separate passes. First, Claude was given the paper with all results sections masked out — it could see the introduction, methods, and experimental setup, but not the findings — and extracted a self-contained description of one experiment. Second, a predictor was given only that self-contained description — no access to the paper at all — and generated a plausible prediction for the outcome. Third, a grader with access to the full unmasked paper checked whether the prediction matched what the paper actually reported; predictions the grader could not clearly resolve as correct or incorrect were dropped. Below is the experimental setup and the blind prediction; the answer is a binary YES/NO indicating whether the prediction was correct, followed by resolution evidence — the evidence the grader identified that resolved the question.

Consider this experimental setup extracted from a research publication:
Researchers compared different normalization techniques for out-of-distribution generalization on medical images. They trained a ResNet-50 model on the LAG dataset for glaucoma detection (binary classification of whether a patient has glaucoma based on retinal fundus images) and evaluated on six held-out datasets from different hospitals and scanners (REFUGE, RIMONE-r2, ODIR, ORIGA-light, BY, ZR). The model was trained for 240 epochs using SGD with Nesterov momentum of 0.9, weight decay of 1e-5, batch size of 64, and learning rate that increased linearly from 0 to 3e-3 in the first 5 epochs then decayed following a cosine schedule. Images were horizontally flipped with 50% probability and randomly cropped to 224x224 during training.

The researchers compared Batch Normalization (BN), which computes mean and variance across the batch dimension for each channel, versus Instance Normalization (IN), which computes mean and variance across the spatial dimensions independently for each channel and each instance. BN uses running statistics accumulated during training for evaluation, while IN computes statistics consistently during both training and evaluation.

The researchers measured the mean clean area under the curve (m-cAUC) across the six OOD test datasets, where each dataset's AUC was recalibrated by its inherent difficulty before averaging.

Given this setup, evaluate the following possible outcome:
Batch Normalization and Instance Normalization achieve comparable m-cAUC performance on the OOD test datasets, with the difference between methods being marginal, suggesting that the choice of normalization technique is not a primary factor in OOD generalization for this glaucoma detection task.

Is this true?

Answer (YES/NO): NO